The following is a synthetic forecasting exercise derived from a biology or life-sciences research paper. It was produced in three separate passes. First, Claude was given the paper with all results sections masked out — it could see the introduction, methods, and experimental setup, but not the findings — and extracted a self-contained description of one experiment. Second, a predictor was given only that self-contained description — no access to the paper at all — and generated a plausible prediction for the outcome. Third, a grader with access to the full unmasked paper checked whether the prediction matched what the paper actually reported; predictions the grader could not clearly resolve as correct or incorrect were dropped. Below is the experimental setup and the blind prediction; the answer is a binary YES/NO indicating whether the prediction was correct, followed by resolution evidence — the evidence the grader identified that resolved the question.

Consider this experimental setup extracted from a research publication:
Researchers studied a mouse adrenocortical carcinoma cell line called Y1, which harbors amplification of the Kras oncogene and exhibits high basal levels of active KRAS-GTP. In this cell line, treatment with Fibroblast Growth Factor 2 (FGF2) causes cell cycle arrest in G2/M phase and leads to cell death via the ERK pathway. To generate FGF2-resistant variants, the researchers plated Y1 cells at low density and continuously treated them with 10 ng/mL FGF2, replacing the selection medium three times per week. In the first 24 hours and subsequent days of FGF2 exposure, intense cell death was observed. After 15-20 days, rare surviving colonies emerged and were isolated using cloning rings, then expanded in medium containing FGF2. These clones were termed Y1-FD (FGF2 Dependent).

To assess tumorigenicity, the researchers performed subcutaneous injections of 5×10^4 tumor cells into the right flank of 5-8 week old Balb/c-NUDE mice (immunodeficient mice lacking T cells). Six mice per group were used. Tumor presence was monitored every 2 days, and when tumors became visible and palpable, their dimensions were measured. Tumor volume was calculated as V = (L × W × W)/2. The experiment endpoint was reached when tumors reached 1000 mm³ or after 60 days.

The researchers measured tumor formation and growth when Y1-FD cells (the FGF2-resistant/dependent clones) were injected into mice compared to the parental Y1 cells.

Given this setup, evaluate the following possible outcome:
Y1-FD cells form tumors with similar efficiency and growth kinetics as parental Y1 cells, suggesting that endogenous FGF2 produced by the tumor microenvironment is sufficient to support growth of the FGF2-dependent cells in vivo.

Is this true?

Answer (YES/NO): NO